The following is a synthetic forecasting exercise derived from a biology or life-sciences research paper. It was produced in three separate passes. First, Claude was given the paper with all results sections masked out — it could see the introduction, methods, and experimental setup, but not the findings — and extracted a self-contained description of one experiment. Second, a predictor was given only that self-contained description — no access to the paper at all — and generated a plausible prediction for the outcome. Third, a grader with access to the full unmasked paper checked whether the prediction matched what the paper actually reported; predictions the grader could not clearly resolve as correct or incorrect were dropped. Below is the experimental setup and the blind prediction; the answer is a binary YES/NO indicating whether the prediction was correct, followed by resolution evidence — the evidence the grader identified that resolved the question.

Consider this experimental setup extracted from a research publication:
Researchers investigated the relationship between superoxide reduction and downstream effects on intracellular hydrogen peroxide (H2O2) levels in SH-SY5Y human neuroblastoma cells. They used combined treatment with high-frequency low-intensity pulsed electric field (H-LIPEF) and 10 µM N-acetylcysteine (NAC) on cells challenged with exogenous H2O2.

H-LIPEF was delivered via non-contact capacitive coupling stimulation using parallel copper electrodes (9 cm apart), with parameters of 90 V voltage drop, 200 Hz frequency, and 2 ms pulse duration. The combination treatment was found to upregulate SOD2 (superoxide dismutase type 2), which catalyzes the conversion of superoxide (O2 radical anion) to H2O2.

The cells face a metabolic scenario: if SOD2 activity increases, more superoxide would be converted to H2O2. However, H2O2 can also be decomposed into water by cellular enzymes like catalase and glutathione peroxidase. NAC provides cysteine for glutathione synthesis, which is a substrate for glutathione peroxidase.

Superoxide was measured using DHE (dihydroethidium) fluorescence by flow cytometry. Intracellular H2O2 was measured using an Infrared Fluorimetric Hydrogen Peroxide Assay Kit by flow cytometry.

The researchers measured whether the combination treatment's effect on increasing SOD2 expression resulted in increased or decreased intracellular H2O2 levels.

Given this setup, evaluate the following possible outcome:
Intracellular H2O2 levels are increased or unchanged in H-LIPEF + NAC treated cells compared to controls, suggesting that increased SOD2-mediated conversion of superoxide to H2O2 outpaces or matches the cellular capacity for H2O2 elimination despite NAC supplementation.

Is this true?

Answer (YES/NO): NO